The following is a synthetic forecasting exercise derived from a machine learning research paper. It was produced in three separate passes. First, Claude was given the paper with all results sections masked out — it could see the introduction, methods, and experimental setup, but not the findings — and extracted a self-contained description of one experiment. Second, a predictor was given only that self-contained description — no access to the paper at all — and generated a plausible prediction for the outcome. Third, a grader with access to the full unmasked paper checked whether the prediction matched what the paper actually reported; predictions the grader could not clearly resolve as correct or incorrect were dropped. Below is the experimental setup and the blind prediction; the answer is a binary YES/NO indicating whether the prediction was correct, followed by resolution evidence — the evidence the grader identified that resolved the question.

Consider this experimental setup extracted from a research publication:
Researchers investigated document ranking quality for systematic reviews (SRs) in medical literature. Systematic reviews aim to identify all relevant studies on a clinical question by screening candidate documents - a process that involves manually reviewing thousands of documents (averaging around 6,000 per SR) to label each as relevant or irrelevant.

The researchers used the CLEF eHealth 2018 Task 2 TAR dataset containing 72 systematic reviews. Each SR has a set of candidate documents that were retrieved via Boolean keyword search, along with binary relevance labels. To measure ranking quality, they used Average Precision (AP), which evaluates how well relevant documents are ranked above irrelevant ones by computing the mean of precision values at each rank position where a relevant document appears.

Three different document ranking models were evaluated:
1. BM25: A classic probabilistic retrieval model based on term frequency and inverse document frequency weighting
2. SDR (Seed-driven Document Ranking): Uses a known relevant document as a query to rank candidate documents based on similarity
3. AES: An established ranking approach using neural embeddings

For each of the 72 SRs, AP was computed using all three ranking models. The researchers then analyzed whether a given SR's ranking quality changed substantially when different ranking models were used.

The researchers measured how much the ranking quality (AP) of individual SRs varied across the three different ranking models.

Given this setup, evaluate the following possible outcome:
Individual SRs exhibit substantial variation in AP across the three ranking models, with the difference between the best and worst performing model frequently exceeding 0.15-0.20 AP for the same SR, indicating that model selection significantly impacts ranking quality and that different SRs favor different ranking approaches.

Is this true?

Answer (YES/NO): NO